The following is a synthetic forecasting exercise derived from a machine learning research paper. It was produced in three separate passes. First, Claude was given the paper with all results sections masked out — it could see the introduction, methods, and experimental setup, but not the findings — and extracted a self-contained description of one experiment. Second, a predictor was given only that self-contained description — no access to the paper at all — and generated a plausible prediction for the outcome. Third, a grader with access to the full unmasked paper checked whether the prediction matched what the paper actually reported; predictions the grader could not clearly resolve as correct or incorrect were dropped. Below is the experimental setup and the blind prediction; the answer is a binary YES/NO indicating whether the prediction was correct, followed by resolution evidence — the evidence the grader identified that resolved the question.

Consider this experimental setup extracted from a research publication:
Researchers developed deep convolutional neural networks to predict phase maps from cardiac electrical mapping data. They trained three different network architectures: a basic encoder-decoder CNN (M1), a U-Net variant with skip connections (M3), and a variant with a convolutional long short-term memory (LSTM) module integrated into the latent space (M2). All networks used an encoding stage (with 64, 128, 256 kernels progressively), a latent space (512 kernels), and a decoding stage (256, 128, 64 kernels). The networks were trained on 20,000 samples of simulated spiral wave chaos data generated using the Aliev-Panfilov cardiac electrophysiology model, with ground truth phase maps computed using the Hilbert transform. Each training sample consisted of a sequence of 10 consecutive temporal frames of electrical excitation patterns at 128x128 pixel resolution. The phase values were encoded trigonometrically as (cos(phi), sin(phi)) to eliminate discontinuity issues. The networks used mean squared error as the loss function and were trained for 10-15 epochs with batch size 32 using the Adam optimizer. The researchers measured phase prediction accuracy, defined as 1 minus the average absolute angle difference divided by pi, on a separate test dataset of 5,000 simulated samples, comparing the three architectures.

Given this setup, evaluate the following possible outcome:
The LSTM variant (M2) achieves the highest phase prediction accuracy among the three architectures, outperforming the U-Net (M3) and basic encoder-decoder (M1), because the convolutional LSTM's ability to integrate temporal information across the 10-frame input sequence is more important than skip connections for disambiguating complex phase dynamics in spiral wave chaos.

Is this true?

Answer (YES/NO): NO